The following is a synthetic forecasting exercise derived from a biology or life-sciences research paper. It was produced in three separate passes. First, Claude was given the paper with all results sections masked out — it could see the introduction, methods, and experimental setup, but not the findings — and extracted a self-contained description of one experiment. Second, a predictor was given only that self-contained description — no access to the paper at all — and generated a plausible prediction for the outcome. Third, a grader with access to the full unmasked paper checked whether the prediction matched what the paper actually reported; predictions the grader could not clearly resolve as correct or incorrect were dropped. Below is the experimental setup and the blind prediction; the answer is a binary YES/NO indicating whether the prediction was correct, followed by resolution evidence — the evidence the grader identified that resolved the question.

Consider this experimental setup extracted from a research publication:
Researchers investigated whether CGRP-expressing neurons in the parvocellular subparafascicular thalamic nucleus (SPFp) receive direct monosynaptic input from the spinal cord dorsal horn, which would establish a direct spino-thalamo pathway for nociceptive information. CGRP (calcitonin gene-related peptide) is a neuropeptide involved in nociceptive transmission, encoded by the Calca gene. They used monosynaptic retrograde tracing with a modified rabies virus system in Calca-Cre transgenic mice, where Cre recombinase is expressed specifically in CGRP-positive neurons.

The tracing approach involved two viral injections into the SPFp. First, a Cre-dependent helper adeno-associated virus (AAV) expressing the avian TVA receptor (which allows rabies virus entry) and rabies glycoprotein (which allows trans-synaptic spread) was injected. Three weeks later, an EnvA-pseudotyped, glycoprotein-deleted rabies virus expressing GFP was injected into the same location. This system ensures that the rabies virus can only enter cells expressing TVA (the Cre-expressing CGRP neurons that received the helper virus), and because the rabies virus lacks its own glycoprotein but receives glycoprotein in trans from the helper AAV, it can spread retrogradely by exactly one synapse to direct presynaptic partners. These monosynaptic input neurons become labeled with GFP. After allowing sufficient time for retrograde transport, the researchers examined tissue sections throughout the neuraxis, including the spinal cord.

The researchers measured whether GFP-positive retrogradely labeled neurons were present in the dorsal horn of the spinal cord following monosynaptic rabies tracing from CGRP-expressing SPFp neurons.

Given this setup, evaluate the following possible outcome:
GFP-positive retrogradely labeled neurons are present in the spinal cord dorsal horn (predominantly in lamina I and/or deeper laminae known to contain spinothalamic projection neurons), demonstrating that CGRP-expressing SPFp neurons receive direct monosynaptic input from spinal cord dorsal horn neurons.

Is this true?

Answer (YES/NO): YES